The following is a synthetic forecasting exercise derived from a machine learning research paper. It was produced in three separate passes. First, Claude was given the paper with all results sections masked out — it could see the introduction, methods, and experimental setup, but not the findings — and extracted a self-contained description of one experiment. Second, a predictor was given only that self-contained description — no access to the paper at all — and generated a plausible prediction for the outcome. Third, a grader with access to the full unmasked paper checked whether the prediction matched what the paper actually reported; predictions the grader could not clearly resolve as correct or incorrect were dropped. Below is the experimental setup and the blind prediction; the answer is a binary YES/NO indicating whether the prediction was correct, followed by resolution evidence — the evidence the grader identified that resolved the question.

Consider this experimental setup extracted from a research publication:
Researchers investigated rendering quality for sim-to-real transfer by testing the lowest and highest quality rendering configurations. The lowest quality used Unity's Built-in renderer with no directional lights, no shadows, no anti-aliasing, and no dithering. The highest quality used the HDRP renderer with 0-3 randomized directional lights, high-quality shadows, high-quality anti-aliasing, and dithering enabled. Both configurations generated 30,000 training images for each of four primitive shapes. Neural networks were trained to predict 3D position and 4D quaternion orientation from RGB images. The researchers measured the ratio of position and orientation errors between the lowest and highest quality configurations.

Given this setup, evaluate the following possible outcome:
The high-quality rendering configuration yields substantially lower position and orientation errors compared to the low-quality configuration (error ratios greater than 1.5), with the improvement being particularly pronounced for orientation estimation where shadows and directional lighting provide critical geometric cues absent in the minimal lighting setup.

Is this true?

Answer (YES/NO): NO